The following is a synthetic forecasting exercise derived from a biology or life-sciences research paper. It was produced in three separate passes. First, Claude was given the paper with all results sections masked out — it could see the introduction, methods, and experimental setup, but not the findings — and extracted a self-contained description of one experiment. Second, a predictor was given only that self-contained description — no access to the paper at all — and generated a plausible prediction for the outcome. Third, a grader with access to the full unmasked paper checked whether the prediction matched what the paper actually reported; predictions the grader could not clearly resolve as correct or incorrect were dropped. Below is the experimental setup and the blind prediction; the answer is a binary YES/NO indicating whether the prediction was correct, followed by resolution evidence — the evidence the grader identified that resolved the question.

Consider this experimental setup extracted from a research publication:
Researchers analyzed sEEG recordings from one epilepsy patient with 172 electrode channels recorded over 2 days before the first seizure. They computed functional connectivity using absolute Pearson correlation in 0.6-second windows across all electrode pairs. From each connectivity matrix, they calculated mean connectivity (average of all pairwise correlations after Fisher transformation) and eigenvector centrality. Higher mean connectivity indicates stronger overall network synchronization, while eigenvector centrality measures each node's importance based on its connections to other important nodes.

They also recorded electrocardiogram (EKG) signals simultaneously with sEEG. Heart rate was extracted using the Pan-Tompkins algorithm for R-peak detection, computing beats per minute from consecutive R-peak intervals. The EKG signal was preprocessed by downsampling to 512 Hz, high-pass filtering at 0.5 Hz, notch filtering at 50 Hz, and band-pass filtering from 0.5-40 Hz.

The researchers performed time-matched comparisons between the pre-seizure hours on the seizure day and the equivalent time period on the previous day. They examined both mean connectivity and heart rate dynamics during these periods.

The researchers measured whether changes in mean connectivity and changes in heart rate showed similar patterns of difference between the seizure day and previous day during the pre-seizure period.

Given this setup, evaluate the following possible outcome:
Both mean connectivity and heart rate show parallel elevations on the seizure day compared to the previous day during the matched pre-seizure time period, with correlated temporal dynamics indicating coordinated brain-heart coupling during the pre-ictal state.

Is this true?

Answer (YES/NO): NO